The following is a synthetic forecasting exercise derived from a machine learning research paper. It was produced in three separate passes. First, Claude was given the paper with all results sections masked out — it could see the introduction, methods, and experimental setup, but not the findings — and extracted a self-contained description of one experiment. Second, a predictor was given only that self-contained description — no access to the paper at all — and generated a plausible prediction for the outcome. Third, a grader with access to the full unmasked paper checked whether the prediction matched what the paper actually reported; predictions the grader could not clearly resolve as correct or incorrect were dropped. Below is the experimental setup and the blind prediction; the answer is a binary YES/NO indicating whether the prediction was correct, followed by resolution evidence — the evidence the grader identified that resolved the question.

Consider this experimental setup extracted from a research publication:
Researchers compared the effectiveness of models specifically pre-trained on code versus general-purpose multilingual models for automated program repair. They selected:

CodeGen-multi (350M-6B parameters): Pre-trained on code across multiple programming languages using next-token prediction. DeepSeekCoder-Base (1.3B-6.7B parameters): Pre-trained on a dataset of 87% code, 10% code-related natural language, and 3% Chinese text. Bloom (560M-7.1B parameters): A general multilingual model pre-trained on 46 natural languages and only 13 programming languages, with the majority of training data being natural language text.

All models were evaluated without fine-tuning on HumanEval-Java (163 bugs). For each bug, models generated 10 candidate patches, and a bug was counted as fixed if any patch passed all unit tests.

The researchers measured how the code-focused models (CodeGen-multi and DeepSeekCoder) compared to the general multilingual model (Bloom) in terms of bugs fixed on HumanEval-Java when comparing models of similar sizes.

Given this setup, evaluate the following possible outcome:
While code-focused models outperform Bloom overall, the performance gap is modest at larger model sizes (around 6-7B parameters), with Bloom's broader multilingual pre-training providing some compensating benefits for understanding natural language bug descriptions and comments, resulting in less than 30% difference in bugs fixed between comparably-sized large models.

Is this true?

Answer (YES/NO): NO